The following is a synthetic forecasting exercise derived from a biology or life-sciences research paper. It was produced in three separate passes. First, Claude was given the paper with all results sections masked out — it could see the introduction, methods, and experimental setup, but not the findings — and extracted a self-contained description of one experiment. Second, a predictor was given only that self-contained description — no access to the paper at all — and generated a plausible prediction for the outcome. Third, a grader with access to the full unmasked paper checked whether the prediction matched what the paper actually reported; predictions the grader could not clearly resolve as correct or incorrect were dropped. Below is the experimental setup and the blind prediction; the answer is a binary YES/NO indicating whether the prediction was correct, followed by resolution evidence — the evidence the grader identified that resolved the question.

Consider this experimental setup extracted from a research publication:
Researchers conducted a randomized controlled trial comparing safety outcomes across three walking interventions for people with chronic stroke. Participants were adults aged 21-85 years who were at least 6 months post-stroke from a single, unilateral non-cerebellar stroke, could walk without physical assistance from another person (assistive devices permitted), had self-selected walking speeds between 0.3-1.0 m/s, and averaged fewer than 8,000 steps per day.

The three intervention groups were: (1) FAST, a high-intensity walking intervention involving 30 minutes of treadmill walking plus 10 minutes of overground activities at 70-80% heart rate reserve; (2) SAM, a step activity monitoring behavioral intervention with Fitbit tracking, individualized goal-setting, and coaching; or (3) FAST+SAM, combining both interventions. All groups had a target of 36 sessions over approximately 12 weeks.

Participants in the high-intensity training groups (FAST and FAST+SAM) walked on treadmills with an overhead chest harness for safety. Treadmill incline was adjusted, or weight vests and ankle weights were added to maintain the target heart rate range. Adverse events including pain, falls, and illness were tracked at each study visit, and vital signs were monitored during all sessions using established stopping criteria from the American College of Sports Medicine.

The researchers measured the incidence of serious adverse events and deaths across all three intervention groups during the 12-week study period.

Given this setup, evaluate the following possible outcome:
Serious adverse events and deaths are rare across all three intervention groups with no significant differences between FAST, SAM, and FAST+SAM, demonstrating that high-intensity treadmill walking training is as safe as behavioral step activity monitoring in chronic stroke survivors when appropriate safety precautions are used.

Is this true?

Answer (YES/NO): YES